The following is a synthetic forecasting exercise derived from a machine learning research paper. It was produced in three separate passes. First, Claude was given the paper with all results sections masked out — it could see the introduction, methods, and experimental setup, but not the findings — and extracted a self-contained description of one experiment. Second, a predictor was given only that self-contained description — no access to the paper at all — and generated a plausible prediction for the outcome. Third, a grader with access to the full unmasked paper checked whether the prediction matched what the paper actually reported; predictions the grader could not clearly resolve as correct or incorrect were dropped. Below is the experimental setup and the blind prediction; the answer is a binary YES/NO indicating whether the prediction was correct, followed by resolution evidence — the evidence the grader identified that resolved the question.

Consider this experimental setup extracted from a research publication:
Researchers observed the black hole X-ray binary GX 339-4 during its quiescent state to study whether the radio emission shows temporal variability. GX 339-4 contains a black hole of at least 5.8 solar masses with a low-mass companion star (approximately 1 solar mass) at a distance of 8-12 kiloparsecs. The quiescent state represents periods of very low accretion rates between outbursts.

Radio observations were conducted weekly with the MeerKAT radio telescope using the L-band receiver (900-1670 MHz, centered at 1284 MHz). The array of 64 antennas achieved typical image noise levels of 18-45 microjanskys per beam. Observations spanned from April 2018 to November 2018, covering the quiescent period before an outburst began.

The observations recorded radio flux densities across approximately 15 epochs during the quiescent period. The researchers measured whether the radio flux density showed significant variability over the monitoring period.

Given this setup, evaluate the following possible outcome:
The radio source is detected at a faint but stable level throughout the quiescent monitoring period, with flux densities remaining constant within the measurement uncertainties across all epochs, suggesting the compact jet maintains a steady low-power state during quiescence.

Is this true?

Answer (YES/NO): NO